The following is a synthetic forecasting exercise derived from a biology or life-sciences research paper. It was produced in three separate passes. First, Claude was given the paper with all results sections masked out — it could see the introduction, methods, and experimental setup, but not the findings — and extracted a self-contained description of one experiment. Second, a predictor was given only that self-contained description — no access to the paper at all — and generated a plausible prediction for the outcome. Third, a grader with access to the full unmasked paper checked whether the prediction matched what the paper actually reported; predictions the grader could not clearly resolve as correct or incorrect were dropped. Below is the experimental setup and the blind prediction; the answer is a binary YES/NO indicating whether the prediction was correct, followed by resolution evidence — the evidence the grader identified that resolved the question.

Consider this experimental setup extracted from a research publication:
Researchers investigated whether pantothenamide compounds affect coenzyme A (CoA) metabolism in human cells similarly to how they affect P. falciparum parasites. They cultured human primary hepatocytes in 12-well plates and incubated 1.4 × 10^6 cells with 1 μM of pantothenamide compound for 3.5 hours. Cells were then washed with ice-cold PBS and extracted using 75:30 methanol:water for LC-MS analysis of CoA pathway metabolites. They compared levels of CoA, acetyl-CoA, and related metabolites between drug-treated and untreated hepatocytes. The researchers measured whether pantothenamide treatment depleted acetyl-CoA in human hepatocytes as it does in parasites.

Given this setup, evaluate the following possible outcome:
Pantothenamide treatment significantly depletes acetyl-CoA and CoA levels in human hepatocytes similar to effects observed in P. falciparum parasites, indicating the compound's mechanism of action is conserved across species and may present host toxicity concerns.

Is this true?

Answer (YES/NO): NO